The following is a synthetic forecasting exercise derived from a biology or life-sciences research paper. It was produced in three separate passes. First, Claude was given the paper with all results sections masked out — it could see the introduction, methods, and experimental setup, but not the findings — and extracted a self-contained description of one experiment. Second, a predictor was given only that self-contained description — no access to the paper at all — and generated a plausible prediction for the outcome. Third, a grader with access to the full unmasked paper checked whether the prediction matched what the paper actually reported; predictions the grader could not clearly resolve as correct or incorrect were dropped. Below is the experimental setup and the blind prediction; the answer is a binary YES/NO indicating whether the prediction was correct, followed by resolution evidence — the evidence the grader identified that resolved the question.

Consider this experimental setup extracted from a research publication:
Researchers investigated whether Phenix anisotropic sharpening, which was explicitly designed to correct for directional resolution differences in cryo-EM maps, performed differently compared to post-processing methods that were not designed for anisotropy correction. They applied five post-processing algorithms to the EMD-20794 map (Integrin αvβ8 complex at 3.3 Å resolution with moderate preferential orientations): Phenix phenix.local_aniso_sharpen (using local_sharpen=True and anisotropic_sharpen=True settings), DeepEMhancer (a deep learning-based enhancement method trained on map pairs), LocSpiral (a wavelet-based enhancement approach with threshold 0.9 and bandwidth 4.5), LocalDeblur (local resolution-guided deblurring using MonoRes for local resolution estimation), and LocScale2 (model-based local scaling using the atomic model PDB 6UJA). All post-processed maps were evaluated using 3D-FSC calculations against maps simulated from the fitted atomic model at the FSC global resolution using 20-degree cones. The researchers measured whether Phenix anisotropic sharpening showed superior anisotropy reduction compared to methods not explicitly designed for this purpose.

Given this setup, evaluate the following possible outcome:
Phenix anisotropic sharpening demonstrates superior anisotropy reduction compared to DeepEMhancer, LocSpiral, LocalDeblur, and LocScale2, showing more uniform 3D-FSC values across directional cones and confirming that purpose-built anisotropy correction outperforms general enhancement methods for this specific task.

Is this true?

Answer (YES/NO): NO